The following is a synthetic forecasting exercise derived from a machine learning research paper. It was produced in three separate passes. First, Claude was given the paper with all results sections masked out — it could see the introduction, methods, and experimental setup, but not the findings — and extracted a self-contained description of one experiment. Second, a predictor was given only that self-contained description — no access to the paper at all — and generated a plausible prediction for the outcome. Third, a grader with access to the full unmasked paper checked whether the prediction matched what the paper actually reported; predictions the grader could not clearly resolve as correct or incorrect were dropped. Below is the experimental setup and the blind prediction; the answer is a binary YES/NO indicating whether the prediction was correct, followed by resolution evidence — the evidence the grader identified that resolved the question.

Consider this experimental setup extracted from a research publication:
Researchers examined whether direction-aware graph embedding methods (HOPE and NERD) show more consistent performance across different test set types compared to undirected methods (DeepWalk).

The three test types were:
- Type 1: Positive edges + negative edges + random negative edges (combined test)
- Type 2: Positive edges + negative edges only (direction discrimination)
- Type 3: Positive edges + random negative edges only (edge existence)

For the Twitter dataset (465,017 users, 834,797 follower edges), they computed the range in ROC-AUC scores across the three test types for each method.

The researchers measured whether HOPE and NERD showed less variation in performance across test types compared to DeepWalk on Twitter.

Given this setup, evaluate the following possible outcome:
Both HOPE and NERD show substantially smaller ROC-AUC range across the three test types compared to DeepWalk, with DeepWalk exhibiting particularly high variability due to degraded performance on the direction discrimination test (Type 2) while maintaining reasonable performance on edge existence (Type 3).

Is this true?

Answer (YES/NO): YES